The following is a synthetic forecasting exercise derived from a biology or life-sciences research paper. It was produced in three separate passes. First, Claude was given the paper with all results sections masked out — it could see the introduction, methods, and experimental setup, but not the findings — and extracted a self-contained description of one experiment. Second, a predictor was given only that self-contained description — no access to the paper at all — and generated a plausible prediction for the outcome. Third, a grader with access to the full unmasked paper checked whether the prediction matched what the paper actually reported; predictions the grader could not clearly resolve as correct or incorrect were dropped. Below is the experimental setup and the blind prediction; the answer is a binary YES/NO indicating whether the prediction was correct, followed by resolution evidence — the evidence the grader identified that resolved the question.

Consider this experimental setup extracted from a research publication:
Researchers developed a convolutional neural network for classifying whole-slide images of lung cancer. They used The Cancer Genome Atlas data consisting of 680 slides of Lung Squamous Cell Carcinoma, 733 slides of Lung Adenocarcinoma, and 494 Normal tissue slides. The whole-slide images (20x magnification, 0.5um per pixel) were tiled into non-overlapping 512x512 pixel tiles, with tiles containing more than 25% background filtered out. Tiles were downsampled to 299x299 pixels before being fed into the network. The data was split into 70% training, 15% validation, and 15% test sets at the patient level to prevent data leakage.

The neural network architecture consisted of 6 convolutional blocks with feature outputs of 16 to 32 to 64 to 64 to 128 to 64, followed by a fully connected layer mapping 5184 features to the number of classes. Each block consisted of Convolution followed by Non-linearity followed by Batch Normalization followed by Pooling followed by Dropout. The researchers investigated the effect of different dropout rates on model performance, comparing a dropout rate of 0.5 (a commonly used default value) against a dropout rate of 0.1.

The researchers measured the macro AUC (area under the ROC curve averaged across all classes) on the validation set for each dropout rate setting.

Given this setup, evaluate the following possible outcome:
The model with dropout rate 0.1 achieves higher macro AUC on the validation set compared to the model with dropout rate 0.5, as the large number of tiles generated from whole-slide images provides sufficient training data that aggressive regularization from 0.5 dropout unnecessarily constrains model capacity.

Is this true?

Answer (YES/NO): YES